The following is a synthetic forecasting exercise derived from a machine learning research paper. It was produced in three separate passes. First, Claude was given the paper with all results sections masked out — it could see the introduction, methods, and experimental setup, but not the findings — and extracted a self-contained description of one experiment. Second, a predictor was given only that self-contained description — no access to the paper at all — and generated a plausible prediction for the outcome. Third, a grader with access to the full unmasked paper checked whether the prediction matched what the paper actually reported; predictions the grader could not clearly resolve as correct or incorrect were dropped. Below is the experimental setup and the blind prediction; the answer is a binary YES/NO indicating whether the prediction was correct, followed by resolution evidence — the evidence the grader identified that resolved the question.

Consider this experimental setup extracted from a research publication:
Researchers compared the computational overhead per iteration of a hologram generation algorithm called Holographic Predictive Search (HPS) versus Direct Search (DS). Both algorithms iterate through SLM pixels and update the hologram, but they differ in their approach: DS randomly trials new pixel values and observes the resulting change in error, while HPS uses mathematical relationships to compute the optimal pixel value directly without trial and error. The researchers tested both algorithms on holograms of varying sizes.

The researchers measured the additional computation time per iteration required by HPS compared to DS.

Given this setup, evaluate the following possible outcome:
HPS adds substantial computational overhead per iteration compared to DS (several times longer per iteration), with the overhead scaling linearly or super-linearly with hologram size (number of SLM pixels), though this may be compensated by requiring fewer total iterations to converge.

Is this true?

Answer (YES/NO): NO